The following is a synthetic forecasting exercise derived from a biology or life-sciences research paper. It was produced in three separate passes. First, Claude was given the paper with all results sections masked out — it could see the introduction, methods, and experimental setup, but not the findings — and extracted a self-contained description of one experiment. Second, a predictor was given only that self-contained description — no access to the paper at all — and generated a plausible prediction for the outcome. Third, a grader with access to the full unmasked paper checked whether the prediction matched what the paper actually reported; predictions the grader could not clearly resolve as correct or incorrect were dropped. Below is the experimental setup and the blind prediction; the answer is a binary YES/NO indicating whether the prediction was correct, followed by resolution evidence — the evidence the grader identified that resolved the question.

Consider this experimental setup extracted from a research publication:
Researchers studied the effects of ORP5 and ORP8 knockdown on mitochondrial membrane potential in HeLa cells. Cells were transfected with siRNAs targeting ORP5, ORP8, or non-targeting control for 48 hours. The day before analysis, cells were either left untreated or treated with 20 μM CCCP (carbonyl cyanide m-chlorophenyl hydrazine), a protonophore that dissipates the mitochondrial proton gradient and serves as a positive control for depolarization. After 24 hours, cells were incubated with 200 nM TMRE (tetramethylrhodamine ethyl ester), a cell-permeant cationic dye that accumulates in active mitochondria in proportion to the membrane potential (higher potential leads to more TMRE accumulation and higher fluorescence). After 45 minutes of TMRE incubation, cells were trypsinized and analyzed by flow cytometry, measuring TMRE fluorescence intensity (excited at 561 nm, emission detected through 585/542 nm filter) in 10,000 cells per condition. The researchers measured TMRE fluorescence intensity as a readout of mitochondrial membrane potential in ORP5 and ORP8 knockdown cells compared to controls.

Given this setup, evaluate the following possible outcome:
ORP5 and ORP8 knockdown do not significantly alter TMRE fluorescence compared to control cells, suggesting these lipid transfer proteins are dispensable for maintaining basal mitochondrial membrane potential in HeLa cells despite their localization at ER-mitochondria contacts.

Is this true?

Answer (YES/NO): YES